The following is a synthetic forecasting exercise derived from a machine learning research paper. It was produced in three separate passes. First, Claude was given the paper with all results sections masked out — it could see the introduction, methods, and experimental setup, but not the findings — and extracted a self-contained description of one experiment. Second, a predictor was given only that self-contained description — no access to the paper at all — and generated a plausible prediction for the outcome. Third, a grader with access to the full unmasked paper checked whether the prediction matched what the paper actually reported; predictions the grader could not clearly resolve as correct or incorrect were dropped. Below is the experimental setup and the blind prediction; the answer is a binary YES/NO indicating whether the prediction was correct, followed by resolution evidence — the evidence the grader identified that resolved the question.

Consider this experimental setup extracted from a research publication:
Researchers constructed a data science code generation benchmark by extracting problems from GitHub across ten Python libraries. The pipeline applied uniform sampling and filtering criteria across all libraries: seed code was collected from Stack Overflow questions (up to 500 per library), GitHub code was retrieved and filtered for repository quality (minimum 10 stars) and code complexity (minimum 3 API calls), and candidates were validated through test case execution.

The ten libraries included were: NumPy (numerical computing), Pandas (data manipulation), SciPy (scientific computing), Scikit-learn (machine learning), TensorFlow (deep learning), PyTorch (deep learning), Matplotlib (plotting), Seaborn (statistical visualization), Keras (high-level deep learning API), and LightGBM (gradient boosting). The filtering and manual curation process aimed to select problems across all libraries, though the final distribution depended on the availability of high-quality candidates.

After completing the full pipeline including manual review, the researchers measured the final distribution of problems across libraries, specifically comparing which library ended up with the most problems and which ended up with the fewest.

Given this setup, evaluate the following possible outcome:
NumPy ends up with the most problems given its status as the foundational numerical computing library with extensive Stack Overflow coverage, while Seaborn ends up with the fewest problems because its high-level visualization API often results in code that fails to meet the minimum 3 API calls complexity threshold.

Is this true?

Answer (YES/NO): NO